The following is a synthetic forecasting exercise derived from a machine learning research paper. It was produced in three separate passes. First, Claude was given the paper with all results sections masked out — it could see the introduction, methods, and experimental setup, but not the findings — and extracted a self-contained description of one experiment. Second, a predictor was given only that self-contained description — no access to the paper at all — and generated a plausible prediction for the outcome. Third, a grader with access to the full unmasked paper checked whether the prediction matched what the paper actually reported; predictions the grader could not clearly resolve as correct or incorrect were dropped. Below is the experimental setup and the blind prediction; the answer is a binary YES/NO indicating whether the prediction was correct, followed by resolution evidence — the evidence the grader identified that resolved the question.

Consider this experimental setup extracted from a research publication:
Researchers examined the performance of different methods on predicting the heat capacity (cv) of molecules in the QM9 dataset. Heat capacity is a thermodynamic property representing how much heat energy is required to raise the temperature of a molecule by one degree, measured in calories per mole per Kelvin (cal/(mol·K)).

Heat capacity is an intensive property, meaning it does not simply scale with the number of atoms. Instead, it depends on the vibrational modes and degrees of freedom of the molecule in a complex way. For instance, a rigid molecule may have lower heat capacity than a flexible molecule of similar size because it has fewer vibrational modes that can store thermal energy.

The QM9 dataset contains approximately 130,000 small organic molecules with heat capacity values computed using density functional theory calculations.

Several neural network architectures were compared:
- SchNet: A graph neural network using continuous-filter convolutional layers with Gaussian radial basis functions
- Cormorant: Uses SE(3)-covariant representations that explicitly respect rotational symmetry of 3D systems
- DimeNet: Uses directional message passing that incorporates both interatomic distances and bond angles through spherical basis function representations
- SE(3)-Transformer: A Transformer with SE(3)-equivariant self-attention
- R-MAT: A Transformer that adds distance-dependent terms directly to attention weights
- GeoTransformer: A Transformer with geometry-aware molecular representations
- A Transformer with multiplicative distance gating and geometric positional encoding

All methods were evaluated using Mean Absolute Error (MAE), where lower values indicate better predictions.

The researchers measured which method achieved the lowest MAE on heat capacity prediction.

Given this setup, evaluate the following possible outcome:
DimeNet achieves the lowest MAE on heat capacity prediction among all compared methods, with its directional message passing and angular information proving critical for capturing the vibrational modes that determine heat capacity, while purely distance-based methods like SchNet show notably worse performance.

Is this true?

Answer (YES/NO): YES